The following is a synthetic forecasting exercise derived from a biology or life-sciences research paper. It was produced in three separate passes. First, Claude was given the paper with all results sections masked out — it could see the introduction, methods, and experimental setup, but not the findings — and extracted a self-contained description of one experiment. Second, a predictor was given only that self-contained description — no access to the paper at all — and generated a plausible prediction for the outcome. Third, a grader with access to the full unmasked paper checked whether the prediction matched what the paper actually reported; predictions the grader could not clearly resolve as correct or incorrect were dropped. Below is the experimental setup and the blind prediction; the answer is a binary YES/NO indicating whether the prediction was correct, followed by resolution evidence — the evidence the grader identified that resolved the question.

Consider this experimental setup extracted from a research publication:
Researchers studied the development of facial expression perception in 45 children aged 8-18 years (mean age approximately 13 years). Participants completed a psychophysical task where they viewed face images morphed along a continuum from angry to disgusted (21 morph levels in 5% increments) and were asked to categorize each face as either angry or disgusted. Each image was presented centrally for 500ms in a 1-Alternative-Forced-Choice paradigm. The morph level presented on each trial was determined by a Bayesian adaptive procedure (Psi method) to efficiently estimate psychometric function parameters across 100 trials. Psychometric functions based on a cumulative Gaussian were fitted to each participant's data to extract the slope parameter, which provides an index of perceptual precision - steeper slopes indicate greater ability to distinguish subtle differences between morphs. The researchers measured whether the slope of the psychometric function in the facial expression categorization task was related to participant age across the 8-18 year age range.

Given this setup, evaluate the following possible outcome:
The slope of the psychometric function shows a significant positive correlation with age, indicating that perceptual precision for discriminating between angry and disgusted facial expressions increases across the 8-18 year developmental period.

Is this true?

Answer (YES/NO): YES